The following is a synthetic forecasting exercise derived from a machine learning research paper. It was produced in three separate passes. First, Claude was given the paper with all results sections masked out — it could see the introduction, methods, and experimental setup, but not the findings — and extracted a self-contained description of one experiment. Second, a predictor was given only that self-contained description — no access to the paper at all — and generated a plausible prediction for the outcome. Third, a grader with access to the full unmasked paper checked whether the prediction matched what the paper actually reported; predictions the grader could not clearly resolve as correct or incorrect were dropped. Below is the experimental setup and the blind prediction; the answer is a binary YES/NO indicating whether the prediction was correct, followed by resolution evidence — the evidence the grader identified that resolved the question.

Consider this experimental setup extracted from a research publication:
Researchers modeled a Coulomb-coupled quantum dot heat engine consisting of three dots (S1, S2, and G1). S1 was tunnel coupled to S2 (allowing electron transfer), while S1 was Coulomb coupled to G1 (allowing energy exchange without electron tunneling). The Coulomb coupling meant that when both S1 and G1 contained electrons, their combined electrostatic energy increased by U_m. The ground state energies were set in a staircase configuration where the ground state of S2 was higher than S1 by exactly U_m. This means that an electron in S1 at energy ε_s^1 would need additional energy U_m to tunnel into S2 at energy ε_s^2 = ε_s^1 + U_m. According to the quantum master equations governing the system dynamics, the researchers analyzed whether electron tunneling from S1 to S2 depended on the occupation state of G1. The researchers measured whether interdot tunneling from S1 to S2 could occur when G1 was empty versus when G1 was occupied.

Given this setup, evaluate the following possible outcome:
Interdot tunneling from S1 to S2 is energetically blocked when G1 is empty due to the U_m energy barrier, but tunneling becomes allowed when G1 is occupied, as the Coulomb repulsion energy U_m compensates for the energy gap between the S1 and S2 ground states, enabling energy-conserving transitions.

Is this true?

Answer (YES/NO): YES